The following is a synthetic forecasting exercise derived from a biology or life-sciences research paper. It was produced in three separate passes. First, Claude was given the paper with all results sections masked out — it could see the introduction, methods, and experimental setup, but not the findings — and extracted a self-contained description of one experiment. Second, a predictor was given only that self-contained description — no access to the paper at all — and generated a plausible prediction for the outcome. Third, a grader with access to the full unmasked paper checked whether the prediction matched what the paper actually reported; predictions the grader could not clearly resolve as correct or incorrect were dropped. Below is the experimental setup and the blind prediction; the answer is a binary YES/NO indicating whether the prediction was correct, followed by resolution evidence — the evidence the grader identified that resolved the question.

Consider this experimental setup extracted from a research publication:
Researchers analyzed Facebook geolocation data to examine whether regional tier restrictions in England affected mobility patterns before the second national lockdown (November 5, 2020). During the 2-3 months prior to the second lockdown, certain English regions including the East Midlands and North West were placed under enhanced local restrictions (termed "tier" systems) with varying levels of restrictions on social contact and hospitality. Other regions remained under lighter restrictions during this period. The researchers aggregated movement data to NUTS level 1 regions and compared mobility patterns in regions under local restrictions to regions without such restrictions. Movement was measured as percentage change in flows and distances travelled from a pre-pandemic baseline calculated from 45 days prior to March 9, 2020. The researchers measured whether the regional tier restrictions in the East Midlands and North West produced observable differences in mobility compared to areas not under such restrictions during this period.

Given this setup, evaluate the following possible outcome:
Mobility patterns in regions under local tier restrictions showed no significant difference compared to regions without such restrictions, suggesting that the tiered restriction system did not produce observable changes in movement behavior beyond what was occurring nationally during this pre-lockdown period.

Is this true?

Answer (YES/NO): YES